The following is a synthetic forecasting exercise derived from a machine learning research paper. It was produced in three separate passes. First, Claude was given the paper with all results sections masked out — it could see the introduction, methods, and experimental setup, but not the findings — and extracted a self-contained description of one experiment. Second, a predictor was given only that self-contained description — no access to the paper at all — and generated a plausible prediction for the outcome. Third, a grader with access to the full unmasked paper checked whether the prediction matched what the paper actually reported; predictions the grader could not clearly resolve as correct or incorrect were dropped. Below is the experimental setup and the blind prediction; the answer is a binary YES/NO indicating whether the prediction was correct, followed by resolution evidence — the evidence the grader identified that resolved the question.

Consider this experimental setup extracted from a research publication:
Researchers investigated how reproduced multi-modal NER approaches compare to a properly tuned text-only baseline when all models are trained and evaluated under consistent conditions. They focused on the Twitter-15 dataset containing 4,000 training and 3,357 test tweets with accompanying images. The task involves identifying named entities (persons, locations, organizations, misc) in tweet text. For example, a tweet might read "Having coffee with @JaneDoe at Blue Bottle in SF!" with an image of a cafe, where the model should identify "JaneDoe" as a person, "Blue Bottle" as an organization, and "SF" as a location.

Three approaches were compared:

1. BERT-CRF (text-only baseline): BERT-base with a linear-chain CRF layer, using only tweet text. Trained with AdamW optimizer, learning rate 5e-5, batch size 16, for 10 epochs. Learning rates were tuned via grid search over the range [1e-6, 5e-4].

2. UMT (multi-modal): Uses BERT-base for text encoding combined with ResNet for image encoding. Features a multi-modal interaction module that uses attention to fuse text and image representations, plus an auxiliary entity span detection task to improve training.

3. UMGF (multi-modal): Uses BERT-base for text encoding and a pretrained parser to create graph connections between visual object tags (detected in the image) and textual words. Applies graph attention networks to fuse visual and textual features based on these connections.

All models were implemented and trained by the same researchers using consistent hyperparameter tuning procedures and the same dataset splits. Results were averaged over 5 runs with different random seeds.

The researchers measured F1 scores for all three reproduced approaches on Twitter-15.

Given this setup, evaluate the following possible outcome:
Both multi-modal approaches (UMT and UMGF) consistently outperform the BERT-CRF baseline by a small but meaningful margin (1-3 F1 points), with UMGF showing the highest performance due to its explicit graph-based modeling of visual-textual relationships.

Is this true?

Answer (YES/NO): NO